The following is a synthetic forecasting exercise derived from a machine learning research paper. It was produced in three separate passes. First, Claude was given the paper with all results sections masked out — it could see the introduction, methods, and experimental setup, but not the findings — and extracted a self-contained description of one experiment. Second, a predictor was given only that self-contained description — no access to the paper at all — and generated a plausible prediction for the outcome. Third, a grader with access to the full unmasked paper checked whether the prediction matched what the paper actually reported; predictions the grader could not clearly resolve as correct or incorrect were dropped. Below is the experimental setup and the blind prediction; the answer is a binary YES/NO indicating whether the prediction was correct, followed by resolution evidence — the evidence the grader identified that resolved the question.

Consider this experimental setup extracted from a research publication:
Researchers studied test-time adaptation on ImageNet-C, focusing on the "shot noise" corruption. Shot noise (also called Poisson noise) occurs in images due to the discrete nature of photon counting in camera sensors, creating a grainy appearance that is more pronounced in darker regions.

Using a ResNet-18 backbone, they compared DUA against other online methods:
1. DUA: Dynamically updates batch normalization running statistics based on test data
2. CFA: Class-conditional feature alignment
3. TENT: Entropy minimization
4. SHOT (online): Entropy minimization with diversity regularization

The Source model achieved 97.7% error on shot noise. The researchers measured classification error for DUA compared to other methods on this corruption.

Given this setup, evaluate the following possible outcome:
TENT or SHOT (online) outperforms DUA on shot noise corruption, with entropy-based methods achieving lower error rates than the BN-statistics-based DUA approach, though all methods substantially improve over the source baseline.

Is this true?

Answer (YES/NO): YES